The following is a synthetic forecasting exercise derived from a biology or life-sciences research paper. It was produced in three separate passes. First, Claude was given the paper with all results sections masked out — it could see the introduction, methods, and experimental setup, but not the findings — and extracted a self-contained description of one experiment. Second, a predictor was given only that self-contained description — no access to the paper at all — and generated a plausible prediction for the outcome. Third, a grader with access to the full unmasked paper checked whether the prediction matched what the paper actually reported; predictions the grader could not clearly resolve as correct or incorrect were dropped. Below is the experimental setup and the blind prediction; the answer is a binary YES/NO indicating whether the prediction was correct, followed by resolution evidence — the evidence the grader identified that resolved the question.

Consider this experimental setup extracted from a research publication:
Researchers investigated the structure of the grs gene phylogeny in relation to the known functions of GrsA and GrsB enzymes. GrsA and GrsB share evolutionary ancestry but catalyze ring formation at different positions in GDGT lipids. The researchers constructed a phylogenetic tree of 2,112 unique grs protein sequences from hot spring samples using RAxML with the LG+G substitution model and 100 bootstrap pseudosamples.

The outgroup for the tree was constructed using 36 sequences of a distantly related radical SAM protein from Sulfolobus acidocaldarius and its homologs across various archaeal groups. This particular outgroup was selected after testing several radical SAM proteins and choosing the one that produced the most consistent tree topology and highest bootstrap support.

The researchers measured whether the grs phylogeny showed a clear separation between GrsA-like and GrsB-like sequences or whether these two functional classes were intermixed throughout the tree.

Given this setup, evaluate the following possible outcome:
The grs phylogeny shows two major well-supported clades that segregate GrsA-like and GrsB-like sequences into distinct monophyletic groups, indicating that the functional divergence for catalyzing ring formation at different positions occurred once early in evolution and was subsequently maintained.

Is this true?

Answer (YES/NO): NO